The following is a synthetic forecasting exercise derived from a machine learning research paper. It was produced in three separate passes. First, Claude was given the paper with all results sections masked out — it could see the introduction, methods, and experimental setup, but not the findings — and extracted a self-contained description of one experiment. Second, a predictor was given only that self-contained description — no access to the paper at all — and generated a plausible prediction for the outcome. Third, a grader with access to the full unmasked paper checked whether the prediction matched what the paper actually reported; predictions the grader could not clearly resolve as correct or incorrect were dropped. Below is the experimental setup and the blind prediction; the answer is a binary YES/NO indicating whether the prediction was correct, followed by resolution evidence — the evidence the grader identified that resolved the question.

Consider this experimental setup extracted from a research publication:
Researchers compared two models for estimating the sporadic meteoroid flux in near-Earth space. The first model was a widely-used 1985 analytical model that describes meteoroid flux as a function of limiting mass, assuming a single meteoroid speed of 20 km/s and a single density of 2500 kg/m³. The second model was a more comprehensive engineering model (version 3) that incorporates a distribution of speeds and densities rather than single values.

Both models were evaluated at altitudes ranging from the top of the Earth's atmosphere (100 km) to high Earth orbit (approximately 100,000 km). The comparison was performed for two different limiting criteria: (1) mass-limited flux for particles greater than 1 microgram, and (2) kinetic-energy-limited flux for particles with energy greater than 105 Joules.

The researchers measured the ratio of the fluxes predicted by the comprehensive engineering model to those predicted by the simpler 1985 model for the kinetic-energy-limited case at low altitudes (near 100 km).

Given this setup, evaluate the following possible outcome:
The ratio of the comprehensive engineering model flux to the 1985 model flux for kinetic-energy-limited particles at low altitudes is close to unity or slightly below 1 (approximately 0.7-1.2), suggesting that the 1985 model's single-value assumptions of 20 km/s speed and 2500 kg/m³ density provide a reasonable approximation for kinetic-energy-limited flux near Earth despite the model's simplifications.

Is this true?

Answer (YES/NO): NO